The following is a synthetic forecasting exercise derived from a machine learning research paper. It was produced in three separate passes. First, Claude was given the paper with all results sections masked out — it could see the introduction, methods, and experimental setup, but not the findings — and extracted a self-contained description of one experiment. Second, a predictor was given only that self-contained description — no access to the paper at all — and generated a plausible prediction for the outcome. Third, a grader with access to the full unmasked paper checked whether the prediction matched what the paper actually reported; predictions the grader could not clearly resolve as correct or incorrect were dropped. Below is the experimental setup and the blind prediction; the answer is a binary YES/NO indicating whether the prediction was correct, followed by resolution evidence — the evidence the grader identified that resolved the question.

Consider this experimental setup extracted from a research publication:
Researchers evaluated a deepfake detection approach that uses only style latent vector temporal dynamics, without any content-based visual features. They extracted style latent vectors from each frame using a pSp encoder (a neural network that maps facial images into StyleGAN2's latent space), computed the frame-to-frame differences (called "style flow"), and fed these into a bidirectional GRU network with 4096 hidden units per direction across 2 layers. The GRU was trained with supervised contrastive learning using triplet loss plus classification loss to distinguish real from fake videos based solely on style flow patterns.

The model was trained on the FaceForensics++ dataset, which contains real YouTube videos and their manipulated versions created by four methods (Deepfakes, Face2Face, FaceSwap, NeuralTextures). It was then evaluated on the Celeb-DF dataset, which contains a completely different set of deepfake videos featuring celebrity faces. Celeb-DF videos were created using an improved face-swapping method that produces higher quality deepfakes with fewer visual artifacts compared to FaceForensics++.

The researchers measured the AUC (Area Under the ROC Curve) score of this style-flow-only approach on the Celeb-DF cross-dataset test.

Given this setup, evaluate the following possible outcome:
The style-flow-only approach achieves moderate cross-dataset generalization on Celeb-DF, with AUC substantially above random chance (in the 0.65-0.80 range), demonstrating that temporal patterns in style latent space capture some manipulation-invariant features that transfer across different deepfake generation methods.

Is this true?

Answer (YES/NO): NO